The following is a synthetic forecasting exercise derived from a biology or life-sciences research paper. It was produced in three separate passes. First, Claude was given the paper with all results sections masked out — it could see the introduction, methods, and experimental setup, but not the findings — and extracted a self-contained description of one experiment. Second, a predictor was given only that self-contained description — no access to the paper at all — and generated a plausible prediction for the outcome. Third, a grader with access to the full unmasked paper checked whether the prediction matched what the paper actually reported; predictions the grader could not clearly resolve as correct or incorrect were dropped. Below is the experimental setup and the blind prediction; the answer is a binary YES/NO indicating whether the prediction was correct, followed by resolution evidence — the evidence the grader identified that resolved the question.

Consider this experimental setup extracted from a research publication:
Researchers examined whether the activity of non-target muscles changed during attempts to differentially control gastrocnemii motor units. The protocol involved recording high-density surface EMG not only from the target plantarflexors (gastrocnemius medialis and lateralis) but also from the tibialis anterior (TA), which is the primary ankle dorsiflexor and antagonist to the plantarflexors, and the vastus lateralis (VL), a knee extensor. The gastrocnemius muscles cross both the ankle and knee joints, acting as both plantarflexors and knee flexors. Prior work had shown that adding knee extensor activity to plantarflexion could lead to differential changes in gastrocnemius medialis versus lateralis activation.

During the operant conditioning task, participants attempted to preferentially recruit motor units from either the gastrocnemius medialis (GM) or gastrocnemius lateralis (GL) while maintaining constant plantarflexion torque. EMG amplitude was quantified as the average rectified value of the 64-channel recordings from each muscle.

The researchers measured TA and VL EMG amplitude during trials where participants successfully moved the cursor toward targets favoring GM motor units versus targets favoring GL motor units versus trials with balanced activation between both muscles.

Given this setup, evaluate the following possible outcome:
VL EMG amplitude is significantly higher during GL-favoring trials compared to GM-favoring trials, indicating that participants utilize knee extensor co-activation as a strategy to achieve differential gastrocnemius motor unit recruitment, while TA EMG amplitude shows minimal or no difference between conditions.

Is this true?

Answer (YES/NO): NO